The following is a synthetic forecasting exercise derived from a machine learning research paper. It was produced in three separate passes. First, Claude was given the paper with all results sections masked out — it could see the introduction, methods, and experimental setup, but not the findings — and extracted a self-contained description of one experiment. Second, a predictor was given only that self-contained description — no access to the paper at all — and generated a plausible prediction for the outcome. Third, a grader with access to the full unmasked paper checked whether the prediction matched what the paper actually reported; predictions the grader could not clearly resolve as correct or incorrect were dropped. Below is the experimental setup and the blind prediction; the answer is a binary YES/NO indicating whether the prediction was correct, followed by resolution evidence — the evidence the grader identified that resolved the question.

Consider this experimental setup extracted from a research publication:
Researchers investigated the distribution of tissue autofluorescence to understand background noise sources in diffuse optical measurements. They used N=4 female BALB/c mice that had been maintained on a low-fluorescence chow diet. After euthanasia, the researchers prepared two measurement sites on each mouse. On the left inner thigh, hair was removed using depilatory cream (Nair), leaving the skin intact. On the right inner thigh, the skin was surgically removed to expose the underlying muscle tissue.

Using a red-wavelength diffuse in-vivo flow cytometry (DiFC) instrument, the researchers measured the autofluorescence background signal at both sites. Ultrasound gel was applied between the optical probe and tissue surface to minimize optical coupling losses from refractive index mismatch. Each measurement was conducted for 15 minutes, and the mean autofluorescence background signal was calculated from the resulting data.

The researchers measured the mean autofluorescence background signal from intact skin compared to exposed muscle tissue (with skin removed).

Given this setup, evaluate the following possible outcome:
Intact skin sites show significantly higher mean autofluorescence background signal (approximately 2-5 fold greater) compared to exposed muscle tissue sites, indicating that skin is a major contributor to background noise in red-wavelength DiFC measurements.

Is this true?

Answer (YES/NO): NO